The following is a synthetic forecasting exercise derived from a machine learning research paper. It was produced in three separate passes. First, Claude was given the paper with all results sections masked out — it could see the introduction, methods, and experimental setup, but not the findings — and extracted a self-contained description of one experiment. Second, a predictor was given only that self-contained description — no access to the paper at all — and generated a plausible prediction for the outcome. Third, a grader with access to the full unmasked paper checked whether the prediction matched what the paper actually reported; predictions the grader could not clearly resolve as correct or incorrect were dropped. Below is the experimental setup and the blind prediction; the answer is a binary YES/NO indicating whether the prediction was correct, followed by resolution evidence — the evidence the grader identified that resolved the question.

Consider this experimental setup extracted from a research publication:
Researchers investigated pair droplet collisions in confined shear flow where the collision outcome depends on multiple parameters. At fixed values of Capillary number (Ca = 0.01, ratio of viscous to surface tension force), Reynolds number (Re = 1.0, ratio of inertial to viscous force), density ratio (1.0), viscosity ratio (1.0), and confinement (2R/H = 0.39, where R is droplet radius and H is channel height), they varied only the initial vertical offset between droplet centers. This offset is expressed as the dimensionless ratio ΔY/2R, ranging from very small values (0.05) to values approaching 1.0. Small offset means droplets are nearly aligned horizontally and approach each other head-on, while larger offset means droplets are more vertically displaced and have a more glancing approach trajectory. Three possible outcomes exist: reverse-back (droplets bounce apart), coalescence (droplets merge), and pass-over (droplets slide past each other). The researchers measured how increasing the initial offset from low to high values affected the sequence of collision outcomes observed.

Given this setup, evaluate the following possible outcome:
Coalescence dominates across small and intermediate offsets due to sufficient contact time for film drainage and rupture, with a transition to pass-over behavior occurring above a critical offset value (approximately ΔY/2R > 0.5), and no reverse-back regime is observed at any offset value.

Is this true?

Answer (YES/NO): NO